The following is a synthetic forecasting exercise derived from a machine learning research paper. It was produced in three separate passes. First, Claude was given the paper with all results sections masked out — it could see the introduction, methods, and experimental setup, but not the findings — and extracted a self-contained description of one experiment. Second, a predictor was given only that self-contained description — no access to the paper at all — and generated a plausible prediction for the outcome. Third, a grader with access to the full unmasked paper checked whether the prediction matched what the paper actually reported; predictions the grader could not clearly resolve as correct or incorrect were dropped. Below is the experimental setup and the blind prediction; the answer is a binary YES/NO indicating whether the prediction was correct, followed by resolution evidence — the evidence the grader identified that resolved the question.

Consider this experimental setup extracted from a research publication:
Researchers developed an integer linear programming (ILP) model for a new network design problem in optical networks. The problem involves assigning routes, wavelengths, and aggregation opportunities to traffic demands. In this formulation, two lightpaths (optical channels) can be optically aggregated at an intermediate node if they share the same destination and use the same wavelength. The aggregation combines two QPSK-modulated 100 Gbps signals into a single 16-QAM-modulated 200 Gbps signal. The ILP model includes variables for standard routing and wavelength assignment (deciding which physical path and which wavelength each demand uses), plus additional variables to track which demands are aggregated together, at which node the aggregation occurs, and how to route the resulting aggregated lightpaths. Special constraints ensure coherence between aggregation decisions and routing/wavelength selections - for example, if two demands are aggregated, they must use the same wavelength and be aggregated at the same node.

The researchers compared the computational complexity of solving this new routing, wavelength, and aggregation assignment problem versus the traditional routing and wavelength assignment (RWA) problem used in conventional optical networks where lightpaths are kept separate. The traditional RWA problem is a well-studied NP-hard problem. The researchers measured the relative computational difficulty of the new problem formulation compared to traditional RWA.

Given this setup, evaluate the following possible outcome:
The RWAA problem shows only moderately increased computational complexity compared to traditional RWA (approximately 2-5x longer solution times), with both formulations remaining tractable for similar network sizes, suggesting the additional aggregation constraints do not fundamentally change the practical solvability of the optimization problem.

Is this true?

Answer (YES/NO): NO